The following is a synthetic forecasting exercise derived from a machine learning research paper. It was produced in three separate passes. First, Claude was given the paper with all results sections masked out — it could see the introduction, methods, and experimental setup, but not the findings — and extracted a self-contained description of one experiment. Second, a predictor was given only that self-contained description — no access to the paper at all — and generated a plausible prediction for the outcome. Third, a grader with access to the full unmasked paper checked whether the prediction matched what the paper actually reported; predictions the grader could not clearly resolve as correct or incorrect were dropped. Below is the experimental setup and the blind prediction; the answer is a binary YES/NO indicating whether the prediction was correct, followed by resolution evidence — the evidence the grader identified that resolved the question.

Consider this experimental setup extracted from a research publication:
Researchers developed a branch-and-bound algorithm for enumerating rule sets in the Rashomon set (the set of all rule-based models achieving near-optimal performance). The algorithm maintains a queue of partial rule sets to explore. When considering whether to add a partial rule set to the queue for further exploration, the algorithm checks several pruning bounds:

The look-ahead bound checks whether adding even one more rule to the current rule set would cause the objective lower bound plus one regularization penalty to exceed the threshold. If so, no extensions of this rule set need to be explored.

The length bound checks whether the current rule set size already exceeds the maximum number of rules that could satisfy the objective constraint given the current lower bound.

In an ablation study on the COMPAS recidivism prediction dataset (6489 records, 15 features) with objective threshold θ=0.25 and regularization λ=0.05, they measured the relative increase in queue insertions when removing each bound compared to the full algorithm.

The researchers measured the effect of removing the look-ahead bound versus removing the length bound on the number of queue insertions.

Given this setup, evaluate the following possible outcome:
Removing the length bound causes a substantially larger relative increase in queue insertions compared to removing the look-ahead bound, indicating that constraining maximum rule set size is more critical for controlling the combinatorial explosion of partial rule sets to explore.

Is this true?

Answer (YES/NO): NO